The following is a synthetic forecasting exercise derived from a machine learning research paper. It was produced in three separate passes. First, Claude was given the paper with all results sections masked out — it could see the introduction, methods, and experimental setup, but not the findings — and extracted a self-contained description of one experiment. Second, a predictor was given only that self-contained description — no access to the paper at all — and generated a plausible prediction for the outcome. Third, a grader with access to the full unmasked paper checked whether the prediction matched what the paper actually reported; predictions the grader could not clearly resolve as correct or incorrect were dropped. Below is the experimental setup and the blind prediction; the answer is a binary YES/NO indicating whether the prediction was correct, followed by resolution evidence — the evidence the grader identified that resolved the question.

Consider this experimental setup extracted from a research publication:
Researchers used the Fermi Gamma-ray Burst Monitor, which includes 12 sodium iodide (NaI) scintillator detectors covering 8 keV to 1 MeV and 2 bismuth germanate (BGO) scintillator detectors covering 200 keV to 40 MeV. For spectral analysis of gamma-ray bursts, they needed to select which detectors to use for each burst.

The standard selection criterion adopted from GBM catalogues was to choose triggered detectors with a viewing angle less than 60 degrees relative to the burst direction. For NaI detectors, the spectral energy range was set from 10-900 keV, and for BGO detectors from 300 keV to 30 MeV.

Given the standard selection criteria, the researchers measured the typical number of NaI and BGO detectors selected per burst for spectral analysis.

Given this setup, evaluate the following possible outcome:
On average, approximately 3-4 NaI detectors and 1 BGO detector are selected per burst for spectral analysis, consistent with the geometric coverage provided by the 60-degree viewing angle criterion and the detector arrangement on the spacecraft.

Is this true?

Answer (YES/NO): NO